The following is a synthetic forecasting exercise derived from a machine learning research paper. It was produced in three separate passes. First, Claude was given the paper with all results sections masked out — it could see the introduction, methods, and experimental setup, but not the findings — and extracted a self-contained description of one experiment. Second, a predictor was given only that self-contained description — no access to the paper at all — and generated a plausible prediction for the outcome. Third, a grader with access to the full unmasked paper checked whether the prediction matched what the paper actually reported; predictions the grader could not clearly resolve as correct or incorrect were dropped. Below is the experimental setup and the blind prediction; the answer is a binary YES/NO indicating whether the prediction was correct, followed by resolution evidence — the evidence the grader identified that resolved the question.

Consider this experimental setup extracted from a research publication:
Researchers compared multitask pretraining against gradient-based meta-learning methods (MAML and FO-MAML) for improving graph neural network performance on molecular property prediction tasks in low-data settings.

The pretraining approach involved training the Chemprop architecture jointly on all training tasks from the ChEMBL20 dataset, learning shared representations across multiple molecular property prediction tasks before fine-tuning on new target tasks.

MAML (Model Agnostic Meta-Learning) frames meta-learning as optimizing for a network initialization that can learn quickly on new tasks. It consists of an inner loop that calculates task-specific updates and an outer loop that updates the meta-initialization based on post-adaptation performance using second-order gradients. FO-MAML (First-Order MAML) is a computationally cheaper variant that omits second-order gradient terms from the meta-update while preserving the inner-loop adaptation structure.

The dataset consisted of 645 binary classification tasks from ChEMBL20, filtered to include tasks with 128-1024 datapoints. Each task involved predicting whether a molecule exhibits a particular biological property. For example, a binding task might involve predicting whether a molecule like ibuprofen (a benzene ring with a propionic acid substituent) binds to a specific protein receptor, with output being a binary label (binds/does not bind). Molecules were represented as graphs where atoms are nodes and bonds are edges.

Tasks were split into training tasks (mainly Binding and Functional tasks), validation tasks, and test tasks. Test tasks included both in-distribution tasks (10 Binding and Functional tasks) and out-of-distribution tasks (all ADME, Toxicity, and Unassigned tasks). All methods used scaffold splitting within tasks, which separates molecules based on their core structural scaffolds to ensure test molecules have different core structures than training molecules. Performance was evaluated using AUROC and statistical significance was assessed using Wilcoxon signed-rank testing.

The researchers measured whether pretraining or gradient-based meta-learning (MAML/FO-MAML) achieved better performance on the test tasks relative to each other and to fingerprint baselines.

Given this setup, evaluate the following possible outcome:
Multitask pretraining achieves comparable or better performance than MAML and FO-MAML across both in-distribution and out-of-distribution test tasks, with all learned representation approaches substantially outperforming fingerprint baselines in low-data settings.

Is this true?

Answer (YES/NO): NO